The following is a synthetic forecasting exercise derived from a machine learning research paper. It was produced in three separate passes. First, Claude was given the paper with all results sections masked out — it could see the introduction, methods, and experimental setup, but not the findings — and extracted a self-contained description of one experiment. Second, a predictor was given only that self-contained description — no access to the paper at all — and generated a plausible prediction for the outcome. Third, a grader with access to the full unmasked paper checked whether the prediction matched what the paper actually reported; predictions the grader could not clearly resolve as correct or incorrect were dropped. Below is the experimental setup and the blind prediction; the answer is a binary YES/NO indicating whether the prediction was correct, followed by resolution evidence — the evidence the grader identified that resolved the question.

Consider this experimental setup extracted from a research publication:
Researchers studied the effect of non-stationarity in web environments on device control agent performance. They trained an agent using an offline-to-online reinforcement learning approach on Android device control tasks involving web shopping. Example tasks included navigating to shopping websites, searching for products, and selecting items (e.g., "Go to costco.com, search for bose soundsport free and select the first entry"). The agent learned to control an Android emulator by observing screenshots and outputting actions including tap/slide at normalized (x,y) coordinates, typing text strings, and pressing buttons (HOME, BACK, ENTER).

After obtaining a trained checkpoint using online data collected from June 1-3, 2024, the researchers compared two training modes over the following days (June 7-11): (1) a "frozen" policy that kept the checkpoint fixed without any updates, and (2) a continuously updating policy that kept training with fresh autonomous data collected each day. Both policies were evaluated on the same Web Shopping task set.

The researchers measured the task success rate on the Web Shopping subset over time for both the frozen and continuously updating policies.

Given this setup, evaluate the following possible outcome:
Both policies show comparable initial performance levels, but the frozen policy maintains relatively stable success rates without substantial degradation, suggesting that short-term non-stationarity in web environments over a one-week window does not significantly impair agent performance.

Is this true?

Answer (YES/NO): NO